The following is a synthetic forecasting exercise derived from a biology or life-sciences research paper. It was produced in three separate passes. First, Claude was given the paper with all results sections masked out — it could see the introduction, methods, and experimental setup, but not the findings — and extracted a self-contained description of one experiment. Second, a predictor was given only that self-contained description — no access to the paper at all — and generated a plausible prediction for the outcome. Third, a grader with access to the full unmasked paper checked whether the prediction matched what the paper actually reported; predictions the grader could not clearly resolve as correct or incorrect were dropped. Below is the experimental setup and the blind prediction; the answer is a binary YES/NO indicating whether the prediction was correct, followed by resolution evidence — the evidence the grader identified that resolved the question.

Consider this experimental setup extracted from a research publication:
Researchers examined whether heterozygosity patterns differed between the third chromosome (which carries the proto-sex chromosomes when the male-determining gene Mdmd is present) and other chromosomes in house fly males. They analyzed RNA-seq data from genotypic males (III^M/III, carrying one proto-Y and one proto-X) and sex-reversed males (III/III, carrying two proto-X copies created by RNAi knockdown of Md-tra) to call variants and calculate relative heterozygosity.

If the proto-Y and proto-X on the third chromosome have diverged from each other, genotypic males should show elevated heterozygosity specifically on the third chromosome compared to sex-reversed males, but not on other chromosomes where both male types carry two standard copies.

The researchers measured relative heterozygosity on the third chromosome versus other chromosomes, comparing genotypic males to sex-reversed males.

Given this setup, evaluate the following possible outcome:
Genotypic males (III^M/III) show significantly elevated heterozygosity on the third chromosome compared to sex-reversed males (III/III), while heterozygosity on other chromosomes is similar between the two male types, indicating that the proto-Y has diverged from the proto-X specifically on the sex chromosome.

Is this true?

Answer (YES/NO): NO